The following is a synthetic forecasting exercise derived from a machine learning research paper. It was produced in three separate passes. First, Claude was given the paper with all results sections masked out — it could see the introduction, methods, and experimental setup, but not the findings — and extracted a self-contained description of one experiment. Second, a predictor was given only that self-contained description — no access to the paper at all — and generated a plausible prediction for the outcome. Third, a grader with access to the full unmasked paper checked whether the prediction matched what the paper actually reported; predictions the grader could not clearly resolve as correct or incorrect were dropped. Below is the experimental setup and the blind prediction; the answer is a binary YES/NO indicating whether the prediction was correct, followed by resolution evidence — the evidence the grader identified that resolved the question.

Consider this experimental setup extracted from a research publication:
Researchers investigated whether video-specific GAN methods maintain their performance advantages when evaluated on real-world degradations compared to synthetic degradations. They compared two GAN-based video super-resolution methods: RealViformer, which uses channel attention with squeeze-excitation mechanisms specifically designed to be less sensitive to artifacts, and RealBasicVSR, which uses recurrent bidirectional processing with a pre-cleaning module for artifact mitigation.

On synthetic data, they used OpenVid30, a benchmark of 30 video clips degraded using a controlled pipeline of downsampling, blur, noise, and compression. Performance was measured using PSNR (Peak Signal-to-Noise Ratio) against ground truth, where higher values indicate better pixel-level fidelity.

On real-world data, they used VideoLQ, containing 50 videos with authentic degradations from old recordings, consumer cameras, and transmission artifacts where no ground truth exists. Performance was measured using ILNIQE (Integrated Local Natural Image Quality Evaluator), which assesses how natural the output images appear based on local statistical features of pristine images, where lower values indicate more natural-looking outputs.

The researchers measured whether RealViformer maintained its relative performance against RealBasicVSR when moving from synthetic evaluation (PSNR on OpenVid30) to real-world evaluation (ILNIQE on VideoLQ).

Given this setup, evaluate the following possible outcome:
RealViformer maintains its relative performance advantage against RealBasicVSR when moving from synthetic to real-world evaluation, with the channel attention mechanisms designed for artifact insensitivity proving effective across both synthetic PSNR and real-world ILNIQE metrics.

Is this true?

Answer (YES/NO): YES